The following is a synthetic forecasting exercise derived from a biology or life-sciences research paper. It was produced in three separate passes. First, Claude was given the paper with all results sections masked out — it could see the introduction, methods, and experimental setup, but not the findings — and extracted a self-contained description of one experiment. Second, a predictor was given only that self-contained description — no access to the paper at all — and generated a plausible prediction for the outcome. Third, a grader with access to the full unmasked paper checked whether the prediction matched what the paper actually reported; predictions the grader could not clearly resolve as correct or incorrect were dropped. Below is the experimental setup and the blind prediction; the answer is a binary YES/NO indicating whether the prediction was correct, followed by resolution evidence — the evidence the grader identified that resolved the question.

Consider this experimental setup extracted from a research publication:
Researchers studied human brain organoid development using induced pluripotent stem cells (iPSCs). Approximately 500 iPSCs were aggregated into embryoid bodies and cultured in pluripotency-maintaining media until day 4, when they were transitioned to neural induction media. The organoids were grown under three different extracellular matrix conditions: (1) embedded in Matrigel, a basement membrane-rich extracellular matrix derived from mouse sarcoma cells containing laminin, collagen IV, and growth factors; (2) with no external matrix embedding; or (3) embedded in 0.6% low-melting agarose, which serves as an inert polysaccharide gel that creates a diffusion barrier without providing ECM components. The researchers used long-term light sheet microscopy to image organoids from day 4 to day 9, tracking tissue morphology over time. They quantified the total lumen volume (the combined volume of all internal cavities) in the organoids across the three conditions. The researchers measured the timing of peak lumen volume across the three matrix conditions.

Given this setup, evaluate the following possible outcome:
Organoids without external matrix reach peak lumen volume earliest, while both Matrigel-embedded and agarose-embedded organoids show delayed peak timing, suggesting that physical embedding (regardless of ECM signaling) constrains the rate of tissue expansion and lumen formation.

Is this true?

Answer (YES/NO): NO